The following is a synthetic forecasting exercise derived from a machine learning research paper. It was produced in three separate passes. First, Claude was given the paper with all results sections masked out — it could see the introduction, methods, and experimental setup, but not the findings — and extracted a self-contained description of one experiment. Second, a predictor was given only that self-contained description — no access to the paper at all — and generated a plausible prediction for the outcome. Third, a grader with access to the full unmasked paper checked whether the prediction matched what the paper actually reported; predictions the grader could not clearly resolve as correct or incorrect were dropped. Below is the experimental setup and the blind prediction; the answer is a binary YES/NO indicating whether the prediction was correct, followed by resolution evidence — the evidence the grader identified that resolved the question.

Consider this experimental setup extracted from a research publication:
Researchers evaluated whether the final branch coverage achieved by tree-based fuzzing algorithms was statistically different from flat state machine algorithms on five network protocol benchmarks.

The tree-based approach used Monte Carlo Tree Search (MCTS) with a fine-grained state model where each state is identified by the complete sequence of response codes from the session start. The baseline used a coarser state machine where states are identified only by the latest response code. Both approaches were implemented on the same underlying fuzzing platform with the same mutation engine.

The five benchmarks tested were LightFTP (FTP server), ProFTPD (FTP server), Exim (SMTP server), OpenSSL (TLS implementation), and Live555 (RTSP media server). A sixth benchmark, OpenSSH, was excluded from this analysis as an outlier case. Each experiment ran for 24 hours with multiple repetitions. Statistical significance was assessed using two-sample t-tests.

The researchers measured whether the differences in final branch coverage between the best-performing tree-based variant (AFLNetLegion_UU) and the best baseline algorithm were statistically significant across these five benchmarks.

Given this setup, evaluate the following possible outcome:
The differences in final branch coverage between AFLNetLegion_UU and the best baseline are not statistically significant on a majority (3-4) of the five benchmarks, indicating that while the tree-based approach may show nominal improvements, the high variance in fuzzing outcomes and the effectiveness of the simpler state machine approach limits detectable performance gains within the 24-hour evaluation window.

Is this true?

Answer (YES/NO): YES